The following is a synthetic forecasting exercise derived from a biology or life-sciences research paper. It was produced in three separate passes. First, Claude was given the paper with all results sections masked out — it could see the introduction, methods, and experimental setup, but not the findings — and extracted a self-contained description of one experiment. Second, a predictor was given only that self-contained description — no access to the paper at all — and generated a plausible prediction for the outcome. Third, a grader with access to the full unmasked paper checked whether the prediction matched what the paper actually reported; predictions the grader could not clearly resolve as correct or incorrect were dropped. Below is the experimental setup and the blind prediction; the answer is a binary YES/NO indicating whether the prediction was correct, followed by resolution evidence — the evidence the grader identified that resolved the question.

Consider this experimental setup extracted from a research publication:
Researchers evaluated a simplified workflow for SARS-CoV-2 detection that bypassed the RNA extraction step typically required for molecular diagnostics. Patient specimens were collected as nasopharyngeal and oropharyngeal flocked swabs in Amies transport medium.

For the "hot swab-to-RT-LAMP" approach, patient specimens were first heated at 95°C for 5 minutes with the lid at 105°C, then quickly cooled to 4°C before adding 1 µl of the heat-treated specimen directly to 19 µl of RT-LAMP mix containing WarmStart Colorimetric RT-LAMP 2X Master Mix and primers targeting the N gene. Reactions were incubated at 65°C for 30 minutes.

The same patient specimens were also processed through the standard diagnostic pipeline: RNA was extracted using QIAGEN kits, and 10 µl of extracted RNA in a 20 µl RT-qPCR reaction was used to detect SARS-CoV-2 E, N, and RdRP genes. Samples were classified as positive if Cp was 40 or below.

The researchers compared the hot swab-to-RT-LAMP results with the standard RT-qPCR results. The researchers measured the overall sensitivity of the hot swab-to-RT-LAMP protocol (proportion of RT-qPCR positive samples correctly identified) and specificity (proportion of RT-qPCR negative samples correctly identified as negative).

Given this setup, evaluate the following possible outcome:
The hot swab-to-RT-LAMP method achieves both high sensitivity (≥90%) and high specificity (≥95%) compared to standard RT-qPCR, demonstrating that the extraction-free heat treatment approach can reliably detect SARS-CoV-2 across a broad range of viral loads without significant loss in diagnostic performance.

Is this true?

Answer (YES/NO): NO